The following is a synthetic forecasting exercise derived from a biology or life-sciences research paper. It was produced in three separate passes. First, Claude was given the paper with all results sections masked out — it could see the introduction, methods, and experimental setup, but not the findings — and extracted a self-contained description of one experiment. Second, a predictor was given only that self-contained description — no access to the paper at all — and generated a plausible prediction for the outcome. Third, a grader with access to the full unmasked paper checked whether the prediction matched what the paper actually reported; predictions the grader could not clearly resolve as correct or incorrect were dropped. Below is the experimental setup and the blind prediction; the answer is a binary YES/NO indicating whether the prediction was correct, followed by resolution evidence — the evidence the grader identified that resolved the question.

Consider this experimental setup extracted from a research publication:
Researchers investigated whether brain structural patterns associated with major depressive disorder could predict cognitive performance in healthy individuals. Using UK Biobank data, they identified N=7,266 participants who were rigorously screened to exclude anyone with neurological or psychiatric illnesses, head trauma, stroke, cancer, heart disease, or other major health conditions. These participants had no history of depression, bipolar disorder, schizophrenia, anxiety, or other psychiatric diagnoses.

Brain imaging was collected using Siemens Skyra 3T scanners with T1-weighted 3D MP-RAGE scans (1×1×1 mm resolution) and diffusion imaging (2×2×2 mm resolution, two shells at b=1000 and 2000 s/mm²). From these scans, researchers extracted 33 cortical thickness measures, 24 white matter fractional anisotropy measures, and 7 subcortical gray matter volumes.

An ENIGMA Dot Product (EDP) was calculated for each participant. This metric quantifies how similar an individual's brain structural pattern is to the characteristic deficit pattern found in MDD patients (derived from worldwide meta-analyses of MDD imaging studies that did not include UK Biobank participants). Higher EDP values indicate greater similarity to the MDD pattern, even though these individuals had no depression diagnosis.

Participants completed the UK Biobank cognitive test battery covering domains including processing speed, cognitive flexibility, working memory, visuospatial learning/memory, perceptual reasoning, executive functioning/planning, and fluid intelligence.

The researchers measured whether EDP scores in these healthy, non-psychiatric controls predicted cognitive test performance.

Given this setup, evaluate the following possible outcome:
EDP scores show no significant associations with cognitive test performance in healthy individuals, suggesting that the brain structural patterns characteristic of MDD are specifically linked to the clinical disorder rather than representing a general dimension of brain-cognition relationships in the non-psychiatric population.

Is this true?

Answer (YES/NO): NO